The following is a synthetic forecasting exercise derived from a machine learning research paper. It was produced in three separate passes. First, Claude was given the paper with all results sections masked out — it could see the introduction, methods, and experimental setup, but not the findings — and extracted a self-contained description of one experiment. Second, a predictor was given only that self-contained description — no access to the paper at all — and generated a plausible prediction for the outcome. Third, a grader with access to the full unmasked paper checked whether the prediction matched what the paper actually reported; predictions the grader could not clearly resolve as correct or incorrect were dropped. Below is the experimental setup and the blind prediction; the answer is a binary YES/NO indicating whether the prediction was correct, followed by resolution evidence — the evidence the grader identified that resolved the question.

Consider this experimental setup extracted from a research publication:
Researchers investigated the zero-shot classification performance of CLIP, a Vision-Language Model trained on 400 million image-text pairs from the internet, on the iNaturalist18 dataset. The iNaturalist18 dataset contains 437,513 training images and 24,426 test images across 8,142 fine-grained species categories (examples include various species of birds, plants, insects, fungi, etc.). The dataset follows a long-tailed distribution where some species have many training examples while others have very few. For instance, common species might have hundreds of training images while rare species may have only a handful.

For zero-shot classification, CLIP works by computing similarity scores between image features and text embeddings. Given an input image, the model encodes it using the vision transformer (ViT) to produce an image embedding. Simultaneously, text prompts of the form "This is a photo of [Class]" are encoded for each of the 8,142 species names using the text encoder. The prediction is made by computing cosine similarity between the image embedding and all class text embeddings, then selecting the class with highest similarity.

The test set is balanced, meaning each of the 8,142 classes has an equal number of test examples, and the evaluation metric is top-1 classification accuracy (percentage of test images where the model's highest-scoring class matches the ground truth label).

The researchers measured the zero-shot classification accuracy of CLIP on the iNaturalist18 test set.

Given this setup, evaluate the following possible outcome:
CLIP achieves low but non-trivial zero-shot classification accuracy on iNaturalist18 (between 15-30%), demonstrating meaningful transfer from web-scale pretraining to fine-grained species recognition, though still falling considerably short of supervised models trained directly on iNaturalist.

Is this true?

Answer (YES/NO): NO